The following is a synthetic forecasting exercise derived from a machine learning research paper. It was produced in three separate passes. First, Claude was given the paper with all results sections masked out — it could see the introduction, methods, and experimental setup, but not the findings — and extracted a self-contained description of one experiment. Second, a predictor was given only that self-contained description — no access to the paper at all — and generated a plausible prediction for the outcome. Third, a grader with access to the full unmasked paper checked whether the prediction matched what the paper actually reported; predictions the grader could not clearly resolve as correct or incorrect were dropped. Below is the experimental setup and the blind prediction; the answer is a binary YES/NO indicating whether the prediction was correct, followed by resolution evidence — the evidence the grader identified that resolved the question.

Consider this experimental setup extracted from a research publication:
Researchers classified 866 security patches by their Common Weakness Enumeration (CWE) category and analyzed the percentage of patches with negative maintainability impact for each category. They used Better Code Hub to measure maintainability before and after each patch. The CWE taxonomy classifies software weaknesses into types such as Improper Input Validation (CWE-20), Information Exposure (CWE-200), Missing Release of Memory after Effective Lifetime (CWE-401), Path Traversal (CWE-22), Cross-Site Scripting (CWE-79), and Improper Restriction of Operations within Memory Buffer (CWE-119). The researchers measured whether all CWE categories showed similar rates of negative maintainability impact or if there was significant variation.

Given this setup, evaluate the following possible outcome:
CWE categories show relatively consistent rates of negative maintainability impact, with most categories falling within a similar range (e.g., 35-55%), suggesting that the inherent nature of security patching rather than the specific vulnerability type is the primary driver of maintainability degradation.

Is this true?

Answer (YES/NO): NO